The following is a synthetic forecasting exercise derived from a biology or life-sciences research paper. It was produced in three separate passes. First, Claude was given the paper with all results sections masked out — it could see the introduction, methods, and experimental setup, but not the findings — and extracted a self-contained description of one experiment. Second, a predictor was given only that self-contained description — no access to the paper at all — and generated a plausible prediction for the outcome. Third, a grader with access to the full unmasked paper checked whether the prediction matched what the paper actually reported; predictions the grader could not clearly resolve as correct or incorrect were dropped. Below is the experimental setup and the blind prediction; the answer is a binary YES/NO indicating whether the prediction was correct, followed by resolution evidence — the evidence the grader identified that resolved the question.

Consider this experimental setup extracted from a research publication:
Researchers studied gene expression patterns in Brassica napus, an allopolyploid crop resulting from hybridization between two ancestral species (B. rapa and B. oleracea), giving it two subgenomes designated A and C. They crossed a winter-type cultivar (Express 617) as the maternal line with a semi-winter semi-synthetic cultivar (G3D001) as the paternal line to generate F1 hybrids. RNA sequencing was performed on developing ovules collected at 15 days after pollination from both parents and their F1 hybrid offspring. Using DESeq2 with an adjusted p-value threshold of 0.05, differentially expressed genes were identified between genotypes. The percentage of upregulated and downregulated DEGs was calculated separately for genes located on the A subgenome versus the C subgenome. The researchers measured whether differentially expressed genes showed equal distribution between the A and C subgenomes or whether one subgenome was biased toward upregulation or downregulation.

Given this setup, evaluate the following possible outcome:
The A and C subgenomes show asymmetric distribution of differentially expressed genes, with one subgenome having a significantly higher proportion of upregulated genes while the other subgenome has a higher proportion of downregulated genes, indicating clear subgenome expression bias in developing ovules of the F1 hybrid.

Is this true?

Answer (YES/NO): NO